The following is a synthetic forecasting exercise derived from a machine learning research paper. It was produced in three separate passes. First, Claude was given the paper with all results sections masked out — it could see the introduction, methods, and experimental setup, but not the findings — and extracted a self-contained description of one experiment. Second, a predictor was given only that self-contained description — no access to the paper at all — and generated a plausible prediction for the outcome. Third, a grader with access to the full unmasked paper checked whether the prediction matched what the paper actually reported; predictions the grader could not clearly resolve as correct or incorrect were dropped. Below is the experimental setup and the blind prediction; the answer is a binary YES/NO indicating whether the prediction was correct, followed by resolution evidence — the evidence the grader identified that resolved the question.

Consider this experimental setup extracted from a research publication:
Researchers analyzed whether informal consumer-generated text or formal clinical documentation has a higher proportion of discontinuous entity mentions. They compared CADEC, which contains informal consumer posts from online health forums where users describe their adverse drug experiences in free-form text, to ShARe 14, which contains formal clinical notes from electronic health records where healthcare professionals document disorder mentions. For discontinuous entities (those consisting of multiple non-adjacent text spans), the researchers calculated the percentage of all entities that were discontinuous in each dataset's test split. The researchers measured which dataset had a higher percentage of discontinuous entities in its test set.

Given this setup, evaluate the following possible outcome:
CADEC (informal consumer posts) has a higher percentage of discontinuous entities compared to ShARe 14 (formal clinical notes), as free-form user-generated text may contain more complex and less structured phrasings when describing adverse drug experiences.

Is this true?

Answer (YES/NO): YES